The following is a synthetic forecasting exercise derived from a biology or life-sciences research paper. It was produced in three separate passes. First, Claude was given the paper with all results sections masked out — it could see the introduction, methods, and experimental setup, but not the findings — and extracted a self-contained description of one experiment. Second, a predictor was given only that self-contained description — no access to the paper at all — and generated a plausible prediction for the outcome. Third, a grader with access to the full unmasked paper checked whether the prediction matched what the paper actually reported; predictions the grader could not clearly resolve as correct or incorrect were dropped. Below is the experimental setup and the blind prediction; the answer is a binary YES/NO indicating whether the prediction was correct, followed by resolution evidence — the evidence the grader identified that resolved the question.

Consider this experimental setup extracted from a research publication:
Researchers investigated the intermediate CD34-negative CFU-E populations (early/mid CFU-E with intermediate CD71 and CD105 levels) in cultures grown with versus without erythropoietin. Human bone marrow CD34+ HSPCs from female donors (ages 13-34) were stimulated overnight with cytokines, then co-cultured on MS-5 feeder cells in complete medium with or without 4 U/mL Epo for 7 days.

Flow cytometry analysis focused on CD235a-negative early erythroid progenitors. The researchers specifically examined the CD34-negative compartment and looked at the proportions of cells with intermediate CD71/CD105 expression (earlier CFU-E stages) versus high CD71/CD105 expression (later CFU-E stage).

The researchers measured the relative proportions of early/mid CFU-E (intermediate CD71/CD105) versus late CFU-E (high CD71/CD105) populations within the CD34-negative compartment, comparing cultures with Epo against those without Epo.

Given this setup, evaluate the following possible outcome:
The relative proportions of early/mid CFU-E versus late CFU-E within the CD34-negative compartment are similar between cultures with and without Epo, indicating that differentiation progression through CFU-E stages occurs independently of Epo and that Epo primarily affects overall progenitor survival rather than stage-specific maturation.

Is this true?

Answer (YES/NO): NO